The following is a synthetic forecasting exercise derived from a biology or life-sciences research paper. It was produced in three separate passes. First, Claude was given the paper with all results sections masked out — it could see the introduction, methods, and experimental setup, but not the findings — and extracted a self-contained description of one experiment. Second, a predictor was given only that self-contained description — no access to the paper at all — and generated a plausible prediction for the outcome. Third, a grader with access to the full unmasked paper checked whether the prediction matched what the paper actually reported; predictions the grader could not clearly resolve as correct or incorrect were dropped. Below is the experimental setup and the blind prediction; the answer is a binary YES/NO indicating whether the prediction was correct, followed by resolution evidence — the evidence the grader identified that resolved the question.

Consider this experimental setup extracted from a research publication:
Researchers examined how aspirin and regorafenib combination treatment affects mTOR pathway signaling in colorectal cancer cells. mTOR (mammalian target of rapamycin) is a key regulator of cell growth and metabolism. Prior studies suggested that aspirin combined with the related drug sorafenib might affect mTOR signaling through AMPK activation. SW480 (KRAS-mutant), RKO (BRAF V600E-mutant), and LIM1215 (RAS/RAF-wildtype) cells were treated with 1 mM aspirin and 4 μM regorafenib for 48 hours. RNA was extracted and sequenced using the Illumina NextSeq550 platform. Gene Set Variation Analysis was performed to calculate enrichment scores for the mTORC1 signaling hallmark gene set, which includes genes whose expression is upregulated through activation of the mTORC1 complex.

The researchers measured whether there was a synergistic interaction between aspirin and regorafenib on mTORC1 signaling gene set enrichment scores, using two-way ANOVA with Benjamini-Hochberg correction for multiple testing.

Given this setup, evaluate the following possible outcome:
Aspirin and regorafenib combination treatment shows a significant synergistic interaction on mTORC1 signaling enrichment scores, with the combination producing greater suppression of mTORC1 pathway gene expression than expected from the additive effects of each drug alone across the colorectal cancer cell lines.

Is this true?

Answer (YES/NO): NO